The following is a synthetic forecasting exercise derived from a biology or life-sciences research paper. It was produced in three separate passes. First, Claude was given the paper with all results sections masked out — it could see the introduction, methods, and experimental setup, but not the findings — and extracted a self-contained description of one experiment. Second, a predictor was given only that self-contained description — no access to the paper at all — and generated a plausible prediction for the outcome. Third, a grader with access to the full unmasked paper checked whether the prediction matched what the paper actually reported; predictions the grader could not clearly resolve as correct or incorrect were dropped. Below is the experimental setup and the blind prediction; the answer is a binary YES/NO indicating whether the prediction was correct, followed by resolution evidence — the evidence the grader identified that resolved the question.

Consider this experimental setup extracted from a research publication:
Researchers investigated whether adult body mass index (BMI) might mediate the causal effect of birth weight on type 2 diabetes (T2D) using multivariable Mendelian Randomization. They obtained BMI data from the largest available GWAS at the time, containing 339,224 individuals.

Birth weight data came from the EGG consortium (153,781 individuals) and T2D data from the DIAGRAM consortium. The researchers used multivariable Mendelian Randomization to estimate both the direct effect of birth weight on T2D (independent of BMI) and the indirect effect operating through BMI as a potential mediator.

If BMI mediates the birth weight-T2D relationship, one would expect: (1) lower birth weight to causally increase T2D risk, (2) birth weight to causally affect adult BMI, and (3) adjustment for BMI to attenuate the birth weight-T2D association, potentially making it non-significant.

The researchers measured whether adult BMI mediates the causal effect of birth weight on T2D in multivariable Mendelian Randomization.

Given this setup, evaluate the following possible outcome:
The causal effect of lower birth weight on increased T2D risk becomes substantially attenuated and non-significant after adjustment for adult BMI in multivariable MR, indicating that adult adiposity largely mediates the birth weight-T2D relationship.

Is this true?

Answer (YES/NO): NO